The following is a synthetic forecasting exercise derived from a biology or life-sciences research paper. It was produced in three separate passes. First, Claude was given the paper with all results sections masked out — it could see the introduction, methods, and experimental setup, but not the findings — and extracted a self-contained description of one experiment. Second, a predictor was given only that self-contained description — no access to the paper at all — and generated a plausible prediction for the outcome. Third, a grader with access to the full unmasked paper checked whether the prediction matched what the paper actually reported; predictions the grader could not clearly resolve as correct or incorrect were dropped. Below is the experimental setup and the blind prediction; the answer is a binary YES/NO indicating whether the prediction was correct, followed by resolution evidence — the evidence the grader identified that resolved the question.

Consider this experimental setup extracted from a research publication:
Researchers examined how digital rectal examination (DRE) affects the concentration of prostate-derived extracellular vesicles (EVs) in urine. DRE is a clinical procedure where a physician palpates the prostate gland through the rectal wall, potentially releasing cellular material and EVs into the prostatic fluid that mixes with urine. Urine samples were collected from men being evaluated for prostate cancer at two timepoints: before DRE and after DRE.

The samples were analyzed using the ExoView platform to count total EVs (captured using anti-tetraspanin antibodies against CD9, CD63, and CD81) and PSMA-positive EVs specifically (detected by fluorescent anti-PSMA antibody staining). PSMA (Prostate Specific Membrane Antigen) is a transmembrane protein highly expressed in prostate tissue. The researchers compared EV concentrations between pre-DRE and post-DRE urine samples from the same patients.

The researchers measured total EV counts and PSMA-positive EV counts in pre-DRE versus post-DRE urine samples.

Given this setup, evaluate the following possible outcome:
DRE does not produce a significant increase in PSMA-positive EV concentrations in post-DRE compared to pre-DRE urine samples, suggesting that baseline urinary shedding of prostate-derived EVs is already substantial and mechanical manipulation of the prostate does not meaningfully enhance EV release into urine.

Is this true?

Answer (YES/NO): NO